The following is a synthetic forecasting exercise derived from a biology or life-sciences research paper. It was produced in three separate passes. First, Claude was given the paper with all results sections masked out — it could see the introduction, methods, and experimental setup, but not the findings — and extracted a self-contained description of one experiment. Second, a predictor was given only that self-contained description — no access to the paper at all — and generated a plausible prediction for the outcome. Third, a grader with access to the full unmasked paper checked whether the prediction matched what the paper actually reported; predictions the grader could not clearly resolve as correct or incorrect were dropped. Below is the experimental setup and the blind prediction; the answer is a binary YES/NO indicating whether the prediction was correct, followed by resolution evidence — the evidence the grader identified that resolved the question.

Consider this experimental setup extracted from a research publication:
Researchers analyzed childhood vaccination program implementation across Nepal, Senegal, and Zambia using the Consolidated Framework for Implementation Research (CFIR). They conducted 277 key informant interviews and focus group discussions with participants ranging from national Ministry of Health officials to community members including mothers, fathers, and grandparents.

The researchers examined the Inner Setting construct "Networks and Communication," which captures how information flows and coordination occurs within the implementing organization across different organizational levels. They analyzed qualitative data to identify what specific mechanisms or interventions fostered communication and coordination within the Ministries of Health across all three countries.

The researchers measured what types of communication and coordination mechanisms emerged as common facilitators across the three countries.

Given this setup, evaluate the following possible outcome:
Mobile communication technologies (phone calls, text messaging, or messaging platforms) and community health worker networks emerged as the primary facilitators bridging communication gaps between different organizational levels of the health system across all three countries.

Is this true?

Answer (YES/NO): NO